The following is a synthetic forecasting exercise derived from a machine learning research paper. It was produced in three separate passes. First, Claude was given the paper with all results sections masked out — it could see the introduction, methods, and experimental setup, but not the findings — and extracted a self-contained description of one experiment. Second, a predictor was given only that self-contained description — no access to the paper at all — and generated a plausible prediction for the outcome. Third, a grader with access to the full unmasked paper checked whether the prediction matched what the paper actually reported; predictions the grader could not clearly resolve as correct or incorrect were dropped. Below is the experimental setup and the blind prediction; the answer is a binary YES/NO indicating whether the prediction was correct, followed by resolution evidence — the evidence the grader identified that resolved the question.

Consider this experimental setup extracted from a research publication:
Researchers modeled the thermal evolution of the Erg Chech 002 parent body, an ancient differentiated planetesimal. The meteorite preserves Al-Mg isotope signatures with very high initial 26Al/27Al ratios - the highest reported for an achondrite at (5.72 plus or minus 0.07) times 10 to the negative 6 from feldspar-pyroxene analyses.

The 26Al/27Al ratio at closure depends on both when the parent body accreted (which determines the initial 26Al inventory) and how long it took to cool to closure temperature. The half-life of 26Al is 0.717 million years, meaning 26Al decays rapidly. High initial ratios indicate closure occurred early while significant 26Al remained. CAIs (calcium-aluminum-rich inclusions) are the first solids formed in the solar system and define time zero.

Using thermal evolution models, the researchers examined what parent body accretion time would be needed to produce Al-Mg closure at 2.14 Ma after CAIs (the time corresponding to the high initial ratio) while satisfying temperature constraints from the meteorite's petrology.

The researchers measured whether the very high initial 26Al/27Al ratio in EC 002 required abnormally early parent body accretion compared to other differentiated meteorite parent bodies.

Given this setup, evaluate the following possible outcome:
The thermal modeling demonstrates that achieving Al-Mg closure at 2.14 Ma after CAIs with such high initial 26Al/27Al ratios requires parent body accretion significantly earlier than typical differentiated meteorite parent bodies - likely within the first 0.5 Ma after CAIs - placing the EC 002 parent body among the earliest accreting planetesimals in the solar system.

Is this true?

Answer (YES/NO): NO